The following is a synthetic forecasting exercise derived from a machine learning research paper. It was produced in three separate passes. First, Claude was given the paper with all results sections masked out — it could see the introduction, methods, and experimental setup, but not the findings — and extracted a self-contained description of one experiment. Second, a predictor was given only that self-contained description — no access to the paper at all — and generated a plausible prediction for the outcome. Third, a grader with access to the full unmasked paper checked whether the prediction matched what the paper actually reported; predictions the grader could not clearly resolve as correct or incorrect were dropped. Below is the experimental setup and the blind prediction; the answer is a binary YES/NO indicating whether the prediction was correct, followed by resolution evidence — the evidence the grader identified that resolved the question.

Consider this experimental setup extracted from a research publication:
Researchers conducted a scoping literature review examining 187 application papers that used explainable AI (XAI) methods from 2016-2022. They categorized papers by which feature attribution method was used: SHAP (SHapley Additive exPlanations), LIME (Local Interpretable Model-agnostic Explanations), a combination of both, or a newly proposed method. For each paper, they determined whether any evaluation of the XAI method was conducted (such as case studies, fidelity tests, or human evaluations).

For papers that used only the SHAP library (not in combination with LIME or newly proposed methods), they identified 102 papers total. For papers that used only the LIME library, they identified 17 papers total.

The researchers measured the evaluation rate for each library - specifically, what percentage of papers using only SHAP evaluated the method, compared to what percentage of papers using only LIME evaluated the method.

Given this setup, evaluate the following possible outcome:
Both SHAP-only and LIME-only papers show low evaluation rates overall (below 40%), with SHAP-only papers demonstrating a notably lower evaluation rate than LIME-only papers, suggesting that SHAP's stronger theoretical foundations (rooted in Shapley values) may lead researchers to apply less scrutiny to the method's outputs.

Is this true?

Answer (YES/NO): YES